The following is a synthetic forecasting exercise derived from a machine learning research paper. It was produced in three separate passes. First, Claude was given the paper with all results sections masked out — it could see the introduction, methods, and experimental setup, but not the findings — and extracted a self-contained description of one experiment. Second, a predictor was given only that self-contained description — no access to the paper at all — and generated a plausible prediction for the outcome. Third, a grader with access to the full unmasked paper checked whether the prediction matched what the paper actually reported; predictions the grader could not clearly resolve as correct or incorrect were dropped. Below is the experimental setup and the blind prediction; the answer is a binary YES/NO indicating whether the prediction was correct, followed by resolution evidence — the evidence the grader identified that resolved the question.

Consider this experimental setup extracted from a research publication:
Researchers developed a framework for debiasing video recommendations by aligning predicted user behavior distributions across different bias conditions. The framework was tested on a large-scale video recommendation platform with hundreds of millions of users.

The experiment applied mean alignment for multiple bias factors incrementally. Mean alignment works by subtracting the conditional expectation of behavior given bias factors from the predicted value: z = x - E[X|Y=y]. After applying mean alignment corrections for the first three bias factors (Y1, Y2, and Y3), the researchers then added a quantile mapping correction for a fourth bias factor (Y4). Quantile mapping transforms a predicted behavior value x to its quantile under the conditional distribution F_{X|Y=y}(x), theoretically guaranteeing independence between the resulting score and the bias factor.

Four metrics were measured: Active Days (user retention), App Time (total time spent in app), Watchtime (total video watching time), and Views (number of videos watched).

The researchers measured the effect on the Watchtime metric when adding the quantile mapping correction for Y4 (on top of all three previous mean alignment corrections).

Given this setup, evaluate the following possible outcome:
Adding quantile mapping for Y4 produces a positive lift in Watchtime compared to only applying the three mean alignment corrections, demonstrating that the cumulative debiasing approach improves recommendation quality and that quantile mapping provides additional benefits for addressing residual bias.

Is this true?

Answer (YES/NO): NO